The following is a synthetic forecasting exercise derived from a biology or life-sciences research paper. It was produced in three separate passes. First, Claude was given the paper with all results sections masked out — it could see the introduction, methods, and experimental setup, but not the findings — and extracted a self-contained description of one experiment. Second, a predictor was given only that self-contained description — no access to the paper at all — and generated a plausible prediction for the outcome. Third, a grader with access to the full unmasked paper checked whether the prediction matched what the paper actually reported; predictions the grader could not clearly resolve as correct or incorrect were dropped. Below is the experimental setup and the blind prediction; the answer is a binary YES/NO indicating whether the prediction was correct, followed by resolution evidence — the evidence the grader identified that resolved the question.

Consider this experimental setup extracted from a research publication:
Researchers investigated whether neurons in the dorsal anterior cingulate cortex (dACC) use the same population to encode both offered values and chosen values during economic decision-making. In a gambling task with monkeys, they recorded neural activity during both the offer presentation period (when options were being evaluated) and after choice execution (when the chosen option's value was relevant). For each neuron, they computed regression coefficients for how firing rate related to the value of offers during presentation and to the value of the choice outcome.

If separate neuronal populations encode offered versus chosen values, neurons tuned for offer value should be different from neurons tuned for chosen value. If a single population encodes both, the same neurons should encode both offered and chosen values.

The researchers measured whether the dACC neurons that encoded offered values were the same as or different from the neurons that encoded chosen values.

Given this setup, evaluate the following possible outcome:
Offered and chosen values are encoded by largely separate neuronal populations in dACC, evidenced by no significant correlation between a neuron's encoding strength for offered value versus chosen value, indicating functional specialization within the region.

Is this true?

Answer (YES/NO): NO